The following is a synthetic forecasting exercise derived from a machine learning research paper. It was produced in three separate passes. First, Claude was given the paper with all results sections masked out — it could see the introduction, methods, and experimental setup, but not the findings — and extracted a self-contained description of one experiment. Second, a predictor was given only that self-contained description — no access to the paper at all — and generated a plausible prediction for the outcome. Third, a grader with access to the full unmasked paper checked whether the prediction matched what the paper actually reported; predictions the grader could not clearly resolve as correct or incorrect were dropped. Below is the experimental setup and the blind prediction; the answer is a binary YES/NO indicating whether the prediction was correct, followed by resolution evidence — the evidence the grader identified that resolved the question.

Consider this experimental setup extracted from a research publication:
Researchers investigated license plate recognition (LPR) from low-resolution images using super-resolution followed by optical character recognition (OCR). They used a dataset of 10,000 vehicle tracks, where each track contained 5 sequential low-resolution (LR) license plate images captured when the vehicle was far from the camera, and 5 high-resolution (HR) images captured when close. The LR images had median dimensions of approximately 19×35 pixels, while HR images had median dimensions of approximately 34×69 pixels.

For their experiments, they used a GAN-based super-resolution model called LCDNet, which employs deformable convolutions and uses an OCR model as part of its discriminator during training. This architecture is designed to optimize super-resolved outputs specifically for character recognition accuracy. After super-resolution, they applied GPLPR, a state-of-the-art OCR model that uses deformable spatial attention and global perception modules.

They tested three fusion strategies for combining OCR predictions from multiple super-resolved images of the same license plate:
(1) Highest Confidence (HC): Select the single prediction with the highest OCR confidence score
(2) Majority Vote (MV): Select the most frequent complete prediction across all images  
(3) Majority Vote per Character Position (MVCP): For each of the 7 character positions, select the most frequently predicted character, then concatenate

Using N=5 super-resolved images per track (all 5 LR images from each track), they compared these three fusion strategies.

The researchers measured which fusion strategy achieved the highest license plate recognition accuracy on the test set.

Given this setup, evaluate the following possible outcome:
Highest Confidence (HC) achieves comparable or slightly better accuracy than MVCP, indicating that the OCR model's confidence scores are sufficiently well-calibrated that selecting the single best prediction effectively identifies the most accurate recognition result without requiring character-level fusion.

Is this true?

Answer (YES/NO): NO